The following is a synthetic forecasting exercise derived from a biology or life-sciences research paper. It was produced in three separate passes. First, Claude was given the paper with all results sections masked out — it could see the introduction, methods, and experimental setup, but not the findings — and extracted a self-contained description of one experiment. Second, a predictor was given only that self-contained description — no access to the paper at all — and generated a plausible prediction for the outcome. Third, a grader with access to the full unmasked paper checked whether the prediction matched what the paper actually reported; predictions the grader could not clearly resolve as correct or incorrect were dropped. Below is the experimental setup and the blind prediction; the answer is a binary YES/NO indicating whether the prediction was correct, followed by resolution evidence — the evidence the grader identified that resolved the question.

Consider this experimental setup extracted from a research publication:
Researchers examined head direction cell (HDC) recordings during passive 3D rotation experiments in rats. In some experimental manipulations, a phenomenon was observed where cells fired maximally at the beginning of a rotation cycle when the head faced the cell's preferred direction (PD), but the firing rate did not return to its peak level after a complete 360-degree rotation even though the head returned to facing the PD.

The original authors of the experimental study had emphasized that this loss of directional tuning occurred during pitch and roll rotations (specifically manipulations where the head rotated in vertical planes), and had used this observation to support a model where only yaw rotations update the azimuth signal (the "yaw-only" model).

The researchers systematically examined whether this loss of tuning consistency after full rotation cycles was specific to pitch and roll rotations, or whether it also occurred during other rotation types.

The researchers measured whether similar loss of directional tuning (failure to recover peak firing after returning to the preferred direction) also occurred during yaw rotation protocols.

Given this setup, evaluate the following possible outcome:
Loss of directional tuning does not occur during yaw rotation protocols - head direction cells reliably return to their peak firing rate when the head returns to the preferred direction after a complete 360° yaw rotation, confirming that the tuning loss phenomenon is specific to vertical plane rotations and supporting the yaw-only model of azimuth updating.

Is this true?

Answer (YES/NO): NO